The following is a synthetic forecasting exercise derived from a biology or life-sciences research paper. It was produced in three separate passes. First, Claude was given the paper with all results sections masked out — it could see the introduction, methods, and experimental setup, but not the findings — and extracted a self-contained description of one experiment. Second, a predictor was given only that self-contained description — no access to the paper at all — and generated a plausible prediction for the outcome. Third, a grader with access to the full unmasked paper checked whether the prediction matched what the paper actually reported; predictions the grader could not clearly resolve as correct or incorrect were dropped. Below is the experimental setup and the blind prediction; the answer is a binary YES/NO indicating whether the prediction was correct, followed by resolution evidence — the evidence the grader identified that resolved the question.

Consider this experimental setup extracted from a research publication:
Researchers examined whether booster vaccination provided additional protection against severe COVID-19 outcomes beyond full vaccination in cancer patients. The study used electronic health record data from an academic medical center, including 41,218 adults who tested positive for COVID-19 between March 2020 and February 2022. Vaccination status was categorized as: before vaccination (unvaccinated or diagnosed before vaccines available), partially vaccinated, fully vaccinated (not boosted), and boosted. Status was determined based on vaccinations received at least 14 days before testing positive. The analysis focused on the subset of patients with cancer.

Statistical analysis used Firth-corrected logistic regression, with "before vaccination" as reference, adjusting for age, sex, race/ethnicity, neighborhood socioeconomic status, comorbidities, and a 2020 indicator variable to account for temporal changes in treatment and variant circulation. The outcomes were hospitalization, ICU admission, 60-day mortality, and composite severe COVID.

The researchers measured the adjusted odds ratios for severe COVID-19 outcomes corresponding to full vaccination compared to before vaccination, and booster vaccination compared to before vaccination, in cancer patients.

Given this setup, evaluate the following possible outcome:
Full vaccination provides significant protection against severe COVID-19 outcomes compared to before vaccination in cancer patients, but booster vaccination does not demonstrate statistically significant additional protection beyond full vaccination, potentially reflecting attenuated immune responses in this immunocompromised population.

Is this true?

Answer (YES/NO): NO